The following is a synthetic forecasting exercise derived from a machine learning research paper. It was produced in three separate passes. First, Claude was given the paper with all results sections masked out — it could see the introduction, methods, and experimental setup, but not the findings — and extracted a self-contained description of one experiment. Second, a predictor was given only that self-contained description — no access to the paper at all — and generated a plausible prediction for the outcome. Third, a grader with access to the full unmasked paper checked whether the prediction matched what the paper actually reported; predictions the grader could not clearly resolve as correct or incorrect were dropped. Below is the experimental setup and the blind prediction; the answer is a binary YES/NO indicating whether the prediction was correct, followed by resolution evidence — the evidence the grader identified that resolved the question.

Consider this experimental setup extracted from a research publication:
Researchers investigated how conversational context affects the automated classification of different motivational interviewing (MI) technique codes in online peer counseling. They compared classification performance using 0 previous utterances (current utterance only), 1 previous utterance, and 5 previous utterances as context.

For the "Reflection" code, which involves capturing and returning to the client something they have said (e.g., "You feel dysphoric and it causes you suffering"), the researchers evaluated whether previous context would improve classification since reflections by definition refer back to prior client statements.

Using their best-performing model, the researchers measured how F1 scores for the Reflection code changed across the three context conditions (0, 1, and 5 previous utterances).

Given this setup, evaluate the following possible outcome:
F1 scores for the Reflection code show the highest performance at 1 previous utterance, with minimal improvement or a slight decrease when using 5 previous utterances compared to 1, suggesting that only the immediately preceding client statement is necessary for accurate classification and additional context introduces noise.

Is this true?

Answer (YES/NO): NO